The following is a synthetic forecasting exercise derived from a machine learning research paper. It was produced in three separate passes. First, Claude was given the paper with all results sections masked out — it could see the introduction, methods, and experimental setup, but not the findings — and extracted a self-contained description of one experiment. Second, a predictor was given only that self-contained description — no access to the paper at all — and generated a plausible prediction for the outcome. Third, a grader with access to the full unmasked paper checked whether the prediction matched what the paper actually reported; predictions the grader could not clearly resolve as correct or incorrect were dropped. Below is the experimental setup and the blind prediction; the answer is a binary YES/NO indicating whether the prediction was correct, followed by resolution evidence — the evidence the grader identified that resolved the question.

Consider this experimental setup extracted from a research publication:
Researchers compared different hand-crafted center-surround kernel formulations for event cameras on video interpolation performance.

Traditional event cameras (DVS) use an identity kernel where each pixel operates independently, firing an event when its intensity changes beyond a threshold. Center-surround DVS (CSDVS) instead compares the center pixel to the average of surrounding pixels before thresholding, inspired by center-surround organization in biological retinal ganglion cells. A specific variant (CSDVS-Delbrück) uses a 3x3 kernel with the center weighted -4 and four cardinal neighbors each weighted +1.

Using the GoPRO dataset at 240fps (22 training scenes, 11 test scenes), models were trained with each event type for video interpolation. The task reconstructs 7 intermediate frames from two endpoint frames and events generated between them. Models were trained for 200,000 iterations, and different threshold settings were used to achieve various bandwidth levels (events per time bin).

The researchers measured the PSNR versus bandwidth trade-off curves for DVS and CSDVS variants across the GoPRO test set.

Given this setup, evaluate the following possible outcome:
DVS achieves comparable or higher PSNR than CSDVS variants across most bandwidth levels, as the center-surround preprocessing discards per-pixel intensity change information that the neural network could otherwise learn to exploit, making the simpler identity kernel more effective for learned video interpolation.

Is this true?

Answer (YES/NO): NO